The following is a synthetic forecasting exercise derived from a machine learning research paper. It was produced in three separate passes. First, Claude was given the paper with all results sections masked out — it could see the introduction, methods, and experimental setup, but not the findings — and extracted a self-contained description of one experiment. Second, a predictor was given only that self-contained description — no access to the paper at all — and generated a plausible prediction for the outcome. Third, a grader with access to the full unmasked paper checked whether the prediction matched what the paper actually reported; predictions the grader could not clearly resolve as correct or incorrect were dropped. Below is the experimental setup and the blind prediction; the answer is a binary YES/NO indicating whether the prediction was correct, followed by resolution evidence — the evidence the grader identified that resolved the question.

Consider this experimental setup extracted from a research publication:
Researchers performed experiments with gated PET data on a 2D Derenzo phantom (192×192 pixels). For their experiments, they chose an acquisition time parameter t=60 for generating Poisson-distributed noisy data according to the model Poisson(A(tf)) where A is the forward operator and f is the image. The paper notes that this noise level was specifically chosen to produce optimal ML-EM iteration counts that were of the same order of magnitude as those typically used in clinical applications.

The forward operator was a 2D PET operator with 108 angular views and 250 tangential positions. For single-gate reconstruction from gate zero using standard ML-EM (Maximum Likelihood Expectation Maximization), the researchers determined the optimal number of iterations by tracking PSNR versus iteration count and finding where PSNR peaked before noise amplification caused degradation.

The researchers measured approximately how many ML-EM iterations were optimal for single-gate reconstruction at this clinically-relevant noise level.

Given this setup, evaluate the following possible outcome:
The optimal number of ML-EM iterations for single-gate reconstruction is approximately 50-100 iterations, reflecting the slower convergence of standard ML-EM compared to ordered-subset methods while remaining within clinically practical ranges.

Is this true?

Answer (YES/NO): NO